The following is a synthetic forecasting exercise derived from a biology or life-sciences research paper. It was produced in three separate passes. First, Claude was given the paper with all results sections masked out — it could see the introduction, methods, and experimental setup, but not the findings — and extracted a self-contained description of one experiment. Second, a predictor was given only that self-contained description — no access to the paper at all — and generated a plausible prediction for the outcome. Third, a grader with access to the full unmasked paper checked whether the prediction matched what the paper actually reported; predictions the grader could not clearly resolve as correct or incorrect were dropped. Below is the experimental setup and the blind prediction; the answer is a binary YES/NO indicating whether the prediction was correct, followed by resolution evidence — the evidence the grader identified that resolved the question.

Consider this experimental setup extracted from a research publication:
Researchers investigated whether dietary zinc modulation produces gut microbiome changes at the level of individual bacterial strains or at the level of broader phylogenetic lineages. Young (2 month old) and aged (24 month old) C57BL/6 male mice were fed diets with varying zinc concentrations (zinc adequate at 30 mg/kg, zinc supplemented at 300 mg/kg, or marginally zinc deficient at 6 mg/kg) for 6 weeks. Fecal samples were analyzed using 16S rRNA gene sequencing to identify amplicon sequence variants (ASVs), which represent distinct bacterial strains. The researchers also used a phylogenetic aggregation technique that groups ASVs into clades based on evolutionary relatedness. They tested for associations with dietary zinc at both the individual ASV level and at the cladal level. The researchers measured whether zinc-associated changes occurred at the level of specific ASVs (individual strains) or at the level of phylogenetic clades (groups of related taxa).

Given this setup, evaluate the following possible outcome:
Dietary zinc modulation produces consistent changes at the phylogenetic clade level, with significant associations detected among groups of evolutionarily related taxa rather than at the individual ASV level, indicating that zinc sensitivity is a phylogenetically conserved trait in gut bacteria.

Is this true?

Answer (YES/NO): YES